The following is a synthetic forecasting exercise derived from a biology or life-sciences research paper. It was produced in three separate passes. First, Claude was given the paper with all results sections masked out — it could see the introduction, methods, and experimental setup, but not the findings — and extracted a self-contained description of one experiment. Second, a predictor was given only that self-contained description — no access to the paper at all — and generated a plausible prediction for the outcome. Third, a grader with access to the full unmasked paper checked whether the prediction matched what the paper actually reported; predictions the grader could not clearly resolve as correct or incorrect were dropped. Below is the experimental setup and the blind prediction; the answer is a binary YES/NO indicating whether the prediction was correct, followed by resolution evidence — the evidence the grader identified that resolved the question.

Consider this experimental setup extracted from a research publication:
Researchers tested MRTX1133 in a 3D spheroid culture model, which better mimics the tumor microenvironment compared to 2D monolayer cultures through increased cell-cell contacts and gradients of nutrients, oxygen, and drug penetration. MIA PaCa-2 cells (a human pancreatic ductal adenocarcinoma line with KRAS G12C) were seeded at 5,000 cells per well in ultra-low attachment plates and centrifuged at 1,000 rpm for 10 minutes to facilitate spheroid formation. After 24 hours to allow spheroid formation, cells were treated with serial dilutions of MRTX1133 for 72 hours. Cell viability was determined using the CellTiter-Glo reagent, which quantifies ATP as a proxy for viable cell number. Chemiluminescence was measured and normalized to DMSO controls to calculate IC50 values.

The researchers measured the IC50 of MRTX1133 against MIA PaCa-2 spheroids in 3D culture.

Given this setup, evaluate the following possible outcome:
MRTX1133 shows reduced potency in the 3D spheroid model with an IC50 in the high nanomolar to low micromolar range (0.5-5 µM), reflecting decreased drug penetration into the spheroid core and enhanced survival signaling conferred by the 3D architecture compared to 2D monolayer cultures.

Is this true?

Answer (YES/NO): NO